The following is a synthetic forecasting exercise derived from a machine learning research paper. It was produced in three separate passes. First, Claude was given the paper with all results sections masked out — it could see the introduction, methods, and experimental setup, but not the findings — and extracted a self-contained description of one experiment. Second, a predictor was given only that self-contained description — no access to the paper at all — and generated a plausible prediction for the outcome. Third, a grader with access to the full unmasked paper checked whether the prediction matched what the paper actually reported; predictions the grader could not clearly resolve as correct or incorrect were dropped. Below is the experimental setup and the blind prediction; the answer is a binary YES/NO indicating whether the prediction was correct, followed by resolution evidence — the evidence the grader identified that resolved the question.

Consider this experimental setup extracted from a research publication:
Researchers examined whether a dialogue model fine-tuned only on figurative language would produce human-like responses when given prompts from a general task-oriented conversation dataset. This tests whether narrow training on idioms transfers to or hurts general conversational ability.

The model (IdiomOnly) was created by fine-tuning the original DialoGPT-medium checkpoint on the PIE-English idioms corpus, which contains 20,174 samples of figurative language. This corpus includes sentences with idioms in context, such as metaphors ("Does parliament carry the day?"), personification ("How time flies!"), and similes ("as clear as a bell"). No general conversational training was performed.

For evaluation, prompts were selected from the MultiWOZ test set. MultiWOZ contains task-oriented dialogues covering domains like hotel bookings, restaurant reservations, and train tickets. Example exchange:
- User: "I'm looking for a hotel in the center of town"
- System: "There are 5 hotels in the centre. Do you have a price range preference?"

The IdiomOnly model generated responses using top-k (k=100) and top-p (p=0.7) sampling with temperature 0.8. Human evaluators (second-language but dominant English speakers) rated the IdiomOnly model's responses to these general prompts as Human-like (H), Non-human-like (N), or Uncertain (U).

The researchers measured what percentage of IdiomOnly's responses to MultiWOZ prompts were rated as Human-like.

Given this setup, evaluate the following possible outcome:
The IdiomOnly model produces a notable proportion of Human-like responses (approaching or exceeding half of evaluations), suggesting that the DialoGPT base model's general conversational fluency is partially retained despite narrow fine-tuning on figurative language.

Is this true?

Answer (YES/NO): NO